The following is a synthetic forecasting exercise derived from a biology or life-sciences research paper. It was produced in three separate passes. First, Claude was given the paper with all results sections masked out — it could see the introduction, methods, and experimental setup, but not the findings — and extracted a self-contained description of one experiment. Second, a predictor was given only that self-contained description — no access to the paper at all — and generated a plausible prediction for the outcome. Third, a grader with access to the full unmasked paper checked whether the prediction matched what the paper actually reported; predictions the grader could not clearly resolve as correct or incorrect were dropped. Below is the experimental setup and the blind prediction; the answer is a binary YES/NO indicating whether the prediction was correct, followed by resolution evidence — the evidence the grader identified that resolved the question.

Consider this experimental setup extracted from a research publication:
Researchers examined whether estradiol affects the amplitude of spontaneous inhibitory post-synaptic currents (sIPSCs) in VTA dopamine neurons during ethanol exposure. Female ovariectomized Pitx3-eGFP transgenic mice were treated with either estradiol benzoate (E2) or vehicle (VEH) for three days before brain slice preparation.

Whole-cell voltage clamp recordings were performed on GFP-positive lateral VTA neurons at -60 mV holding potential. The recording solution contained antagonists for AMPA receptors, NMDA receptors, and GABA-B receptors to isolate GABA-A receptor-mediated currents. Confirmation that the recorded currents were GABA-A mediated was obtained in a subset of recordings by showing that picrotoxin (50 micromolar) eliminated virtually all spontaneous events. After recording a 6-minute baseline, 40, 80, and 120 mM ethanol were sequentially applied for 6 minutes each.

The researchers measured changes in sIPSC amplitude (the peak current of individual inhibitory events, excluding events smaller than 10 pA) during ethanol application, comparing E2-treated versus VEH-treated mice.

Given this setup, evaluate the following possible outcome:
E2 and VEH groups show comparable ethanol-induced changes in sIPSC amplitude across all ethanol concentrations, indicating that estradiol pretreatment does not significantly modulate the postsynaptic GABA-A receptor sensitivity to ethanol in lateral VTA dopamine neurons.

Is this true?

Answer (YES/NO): YES